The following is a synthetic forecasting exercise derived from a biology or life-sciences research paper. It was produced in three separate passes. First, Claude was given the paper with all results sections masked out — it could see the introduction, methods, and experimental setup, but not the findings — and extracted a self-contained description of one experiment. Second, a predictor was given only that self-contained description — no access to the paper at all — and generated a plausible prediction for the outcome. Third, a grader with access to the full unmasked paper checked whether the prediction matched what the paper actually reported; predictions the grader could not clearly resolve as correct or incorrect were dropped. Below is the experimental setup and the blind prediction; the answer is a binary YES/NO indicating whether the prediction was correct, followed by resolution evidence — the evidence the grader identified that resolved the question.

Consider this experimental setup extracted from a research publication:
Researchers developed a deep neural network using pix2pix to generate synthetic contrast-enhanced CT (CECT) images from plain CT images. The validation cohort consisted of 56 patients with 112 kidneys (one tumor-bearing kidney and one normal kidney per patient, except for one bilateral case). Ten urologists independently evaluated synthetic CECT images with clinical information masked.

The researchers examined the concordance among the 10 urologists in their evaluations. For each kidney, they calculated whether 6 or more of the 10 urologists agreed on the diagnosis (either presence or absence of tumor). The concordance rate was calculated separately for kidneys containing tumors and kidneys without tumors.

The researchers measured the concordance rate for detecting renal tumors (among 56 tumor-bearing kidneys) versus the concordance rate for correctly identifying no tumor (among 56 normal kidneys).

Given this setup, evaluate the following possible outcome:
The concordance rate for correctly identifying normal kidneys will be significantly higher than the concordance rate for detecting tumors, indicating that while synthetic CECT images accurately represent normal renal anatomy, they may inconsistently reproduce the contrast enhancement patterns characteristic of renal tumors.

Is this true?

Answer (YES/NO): NO